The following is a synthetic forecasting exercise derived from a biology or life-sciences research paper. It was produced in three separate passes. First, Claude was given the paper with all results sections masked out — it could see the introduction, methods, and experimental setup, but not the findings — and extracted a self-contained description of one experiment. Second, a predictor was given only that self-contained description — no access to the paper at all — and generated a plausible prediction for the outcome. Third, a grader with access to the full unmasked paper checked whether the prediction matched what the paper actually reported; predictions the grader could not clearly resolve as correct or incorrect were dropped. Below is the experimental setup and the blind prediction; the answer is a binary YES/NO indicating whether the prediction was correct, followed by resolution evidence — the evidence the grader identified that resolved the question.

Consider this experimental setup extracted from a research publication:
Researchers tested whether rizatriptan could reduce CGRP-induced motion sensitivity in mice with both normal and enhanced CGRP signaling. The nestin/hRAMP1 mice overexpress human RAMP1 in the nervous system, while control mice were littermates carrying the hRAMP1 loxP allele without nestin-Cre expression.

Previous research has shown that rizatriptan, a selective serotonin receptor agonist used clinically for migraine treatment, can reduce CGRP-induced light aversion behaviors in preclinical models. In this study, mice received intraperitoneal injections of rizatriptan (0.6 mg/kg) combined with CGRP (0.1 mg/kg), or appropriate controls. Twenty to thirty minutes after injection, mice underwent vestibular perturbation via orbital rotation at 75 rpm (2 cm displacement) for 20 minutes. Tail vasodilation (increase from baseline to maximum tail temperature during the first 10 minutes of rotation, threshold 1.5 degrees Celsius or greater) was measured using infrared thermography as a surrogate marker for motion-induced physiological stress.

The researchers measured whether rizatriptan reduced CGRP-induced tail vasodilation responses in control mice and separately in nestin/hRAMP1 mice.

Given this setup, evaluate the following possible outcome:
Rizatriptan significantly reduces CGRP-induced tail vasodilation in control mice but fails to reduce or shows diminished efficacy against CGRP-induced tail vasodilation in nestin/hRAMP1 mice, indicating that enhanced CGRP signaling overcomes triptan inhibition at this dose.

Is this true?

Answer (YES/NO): NO